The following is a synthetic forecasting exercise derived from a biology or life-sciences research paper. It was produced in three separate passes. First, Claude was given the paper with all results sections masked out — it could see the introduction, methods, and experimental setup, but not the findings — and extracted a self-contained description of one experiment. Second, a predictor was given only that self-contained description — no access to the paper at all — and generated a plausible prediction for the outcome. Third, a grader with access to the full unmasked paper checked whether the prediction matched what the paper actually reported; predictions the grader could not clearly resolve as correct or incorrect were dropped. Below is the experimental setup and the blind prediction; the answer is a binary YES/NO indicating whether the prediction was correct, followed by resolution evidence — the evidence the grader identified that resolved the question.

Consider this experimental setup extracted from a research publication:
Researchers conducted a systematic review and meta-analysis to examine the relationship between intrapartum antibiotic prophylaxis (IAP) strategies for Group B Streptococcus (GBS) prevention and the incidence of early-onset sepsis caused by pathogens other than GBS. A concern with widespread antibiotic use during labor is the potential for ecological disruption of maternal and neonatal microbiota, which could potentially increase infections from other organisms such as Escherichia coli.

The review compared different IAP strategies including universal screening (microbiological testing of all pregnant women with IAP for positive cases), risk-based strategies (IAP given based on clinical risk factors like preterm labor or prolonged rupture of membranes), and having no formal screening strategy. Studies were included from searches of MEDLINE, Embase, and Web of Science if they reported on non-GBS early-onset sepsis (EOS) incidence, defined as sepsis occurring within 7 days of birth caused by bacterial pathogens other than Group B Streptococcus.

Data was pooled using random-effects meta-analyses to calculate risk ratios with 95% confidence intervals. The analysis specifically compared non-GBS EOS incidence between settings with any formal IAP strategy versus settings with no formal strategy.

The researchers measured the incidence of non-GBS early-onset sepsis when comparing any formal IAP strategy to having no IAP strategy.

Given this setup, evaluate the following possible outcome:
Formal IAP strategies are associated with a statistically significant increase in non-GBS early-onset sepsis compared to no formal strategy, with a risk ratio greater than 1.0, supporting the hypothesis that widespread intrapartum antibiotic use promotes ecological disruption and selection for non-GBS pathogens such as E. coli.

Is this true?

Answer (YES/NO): NO